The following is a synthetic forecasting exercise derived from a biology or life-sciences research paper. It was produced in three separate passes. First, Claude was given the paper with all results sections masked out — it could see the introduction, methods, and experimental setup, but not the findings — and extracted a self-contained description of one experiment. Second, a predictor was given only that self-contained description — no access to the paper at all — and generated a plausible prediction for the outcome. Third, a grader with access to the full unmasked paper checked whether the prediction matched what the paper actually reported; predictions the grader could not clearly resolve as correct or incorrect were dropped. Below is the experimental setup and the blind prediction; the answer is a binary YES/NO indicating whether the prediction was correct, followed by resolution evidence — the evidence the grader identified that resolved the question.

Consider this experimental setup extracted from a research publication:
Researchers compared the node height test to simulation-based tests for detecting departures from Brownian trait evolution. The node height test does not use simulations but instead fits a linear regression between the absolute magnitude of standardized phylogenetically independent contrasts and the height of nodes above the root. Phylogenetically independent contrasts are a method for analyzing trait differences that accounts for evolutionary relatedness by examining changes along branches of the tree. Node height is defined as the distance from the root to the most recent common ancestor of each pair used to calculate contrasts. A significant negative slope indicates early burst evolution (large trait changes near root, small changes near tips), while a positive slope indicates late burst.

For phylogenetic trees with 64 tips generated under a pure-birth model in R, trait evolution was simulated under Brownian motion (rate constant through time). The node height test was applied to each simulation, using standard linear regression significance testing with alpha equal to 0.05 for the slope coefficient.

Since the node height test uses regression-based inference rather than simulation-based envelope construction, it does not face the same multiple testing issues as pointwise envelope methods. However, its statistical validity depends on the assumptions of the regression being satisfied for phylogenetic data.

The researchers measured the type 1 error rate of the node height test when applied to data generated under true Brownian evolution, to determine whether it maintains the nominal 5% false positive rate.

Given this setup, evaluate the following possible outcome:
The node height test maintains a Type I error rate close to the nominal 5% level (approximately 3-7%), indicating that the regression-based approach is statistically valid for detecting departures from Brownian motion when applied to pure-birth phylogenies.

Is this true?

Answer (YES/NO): YES